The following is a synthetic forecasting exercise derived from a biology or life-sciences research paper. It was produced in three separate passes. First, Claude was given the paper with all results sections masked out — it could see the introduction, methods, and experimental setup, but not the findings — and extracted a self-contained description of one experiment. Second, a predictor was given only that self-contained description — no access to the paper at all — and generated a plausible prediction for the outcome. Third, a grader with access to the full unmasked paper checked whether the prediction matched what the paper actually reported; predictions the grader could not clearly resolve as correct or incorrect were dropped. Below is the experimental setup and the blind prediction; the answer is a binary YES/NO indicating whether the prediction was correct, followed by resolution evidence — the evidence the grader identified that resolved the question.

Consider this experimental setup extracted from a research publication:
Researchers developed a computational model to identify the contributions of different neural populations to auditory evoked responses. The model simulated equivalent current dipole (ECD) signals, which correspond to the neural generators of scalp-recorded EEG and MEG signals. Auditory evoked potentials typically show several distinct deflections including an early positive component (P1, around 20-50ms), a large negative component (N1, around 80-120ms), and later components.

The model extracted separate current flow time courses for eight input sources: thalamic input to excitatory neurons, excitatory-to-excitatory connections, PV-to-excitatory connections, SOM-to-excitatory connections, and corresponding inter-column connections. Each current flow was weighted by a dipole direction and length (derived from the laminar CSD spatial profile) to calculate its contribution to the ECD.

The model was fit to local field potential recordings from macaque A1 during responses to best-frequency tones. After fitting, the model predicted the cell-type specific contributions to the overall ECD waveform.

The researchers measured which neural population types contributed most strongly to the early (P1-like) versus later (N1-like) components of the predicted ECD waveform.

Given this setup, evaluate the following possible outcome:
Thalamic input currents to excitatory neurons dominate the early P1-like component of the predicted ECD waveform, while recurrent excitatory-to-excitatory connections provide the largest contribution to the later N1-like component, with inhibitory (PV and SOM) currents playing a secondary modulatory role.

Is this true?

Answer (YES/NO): NO